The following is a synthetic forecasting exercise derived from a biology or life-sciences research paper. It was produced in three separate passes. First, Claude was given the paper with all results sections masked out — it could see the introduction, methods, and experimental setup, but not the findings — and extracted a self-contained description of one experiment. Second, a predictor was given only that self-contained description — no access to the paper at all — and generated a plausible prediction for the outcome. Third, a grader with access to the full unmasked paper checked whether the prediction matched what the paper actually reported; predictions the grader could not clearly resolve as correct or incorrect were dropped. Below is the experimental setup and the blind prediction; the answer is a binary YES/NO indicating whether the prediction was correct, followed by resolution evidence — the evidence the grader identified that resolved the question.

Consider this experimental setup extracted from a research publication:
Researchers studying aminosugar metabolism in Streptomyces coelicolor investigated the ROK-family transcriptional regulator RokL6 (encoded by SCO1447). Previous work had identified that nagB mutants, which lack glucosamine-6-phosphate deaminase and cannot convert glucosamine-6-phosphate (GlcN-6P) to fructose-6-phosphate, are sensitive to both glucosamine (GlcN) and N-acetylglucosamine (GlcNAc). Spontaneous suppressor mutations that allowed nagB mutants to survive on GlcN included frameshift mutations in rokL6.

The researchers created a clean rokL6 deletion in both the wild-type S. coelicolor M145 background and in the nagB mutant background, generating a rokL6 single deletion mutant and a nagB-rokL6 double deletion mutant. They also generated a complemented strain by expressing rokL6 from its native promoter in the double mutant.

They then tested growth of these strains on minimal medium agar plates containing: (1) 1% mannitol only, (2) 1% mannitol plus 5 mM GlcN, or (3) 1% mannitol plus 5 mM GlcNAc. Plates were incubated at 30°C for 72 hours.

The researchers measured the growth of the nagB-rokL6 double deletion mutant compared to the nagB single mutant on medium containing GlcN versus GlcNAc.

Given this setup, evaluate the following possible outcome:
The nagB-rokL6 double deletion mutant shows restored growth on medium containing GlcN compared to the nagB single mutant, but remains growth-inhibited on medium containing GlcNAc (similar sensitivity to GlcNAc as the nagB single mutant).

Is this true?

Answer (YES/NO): YES